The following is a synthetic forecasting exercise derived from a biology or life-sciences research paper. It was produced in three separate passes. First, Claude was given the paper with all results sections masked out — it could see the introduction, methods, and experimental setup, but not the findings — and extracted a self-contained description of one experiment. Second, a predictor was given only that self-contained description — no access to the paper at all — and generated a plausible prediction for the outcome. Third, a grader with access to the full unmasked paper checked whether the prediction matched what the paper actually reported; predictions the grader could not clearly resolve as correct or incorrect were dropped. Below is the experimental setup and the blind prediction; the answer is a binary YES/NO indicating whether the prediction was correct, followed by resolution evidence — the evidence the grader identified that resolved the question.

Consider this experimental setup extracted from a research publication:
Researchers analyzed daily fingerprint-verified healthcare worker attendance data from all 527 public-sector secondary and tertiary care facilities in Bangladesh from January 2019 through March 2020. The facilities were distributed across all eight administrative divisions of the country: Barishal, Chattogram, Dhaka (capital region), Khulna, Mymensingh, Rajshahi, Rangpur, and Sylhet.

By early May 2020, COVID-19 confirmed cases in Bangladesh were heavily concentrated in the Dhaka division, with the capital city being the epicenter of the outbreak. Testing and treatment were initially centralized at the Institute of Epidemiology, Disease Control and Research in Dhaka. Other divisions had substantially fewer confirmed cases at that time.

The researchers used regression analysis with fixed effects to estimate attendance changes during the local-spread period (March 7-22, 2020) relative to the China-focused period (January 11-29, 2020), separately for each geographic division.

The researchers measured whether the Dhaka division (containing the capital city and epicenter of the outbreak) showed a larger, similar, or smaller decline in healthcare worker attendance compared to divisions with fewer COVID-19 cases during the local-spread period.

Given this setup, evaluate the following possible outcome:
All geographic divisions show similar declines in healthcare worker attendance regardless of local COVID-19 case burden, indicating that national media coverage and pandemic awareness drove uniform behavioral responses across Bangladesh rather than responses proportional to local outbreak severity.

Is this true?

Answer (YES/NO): NO